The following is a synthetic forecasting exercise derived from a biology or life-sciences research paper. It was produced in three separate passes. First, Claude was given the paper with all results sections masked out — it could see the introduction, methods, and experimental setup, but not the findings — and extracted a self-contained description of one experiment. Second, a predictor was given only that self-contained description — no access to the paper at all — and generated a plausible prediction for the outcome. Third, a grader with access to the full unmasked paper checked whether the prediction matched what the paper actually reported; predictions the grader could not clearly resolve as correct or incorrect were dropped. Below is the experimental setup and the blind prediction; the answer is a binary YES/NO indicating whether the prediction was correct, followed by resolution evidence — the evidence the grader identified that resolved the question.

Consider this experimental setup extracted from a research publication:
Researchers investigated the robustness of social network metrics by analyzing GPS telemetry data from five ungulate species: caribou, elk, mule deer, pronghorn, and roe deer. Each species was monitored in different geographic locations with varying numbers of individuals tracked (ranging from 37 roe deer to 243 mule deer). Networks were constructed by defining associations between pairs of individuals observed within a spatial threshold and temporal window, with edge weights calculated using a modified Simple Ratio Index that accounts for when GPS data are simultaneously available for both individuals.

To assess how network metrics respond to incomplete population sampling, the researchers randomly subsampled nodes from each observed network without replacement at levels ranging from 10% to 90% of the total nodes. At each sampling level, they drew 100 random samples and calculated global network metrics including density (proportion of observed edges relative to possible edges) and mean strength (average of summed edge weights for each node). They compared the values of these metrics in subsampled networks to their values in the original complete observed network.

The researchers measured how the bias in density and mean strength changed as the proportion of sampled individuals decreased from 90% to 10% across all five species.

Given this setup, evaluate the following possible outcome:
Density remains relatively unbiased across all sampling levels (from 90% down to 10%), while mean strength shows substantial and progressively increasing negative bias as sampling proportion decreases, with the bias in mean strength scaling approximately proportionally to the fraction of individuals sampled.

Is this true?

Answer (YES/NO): YES